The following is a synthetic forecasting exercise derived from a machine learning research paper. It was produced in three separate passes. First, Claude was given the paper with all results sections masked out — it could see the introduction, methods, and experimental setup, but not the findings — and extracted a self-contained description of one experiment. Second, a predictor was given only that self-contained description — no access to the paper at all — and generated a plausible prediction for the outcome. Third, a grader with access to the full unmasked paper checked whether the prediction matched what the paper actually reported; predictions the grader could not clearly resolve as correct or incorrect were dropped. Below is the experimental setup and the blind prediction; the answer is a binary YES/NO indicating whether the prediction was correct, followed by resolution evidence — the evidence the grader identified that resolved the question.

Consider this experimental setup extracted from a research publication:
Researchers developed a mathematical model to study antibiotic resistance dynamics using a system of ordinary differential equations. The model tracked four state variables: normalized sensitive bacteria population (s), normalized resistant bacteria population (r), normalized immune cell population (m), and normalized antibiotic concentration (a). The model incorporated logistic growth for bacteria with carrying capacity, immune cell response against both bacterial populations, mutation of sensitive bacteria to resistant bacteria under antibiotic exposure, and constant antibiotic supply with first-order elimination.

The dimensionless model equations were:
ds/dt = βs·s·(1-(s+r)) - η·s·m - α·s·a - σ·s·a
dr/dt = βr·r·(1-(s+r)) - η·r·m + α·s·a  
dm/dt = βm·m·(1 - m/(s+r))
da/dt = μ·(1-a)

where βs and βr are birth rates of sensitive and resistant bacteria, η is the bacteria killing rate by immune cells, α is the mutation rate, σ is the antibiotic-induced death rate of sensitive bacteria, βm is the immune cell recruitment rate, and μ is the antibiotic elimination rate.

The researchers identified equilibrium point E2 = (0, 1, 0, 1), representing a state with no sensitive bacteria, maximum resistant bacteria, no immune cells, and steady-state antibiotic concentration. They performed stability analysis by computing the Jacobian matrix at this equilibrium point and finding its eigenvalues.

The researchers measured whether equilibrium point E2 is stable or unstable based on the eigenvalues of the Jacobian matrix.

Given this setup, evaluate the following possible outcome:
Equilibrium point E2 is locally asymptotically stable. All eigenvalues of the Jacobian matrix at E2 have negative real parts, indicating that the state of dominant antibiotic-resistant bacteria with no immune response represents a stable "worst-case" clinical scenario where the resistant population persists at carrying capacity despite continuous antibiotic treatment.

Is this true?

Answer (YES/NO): NO